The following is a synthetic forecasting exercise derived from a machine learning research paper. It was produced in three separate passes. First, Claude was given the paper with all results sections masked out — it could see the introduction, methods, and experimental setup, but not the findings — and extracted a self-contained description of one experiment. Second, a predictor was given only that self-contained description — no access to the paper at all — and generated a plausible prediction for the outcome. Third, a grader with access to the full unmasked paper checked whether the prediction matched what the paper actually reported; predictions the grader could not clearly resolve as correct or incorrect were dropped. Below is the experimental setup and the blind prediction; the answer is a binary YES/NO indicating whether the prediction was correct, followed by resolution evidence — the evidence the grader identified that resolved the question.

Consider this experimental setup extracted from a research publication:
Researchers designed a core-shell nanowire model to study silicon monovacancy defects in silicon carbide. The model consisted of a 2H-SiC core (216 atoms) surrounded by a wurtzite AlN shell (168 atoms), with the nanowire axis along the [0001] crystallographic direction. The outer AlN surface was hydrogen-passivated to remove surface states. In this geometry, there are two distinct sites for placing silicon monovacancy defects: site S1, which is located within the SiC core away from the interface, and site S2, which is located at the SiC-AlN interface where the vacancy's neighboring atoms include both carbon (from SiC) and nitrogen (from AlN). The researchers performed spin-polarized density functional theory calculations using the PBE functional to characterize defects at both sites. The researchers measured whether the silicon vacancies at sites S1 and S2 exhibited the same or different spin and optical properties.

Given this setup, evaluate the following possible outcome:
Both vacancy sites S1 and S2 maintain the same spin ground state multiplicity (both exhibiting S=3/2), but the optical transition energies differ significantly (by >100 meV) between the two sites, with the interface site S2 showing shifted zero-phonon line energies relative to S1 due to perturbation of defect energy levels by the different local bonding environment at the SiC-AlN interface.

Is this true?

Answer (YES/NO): NO